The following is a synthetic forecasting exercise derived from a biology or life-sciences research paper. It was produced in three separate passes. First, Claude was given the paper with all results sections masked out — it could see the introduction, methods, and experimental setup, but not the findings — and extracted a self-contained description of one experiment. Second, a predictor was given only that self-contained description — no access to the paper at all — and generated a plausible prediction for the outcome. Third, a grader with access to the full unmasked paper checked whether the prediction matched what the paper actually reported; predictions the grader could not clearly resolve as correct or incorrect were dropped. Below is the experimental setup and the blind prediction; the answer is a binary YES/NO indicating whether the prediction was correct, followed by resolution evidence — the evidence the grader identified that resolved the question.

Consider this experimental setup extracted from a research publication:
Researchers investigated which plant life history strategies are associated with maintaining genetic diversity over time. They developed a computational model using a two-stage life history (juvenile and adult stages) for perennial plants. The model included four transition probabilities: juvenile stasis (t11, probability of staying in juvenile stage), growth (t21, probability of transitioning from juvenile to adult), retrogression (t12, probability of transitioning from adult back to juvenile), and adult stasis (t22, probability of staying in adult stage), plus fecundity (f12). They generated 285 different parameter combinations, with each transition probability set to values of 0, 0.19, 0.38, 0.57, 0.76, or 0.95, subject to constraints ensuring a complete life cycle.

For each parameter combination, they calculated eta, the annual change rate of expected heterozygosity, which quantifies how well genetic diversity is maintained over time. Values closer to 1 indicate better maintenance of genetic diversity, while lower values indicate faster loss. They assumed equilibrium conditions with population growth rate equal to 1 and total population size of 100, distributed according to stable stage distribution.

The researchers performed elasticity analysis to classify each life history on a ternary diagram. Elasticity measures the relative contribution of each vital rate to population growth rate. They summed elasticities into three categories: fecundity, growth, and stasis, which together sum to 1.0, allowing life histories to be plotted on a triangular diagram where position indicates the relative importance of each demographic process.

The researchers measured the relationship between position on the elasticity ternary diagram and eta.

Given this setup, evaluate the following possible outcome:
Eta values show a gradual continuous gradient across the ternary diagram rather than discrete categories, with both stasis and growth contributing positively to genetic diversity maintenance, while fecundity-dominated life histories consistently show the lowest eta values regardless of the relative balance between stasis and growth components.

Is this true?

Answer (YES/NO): NO